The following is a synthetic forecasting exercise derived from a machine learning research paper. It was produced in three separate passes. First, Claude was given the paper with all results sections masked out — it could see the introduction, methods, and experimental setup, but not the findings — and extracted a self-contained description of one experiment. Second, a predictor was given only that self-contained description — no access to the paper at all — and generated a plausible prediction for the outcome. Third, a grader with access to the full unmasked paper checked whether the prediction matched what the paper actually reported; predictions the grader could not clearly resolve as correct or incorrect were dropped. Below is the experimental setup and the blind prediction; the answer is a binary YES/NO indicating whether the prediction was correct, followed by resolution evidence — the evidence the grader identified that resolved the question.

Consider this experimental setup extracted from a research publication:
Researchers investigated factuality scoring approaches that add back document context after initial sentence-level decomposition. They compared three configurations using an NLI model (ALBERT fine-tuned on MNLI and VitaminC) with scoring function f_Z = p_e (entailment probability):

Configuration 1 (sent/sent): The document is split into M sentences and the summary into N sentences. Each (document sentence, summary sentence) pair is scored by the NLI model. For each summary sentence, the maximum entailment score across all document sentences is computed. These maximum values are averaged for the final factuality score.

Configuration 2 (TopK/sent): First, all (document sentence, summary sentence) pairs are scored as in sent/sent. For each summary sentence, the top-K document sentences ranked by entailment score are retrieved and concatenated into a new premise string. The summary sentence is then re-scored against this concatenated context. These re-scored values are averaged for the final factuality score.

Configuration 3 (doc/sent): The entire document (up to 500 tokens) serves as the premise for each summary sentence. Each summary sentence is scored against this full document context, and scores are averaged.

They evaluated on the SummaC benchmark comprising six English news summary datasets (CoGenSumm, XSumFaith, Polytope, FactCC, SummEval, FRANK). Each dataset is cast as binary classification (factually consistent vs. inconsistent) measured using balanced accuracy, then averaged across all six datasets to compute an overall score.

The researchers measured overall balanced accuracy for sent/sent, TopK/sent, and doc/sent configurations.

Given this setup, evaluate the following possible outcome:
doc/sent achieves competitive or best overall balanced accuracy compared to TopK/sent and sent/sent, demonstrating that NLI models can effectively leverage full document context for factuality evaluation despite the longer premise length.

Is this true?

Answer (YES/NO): YES